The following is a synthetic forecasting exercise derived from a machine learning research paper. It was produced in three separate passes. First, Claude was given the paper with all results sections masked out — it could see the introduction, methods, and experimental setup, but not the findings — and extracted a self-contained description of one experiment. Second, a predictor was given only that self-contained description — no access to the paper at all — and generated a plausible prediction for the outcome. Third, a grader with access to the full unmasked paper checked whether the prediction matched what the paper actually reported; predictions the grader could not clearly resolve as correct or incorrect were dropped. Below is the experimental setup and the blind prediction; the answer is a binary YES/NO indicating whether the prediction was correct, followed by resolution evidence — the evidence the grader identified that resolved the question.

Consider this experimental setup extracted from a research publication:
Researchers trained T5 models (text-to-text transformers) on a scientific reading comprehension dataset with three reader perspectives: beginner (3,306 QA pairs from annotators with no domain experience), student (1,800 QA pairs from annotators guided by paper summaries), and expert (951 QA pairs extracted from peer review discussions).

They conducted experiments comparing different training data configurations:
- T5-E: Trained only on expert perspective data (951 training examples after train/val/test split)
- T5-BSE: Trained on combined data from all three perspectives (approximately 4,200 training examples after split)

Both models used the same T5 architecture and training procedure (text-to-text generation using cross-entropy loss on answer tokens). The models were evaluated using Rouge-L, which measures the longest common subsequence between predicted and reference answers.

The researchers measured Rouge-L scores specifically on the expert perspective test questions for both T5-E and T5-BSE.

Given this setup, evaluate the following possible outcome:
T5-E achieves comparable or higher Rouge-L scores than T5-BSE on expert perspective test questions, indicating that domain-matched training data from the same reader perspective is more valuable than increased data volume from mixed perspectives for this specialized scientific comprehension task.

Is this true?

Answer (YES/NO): YES